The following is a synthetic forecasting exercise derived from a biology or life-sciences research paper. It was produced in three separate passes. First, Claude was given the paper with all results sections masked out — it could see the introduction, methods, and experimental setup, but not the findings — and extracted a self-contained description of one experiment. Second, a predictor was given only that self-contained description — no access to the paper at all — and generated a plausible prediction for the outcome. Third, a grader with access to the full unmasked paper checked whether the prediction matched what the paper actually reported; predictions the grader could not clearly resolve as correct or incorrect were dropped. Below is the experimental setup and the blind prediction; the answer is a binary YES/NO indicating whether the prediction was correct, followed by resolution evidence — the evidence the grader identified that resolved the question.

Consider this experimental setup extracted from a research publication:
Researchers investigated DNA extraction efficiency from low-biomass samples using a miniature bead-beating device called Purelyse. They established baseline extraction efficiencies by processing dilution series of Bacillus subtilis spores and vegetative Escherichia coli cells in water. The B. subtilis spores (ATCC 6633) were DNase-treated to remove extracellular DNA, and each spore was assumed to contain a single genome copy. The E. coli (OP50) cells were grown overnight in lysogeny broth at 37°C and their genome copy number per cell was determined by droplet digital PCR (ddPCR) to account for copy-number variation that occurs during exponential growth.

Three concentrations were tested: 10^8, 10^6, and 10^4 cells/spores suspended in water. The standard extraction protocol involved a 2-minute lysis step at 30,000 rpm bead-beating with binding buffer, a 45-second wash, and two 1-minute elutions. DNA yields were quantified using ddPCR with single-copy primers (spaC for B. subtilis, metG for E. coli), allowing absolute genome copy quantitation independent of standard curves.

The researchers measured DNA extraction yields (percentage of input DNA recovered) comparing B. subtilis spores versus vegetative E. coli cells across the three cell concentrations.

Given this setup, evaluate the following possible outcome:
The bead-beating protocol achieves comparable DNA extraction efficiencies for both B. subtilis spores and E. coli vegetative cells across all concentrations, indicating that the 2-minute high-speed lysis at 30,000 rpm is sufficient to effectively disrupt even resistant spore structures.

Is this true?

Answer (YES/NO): NO